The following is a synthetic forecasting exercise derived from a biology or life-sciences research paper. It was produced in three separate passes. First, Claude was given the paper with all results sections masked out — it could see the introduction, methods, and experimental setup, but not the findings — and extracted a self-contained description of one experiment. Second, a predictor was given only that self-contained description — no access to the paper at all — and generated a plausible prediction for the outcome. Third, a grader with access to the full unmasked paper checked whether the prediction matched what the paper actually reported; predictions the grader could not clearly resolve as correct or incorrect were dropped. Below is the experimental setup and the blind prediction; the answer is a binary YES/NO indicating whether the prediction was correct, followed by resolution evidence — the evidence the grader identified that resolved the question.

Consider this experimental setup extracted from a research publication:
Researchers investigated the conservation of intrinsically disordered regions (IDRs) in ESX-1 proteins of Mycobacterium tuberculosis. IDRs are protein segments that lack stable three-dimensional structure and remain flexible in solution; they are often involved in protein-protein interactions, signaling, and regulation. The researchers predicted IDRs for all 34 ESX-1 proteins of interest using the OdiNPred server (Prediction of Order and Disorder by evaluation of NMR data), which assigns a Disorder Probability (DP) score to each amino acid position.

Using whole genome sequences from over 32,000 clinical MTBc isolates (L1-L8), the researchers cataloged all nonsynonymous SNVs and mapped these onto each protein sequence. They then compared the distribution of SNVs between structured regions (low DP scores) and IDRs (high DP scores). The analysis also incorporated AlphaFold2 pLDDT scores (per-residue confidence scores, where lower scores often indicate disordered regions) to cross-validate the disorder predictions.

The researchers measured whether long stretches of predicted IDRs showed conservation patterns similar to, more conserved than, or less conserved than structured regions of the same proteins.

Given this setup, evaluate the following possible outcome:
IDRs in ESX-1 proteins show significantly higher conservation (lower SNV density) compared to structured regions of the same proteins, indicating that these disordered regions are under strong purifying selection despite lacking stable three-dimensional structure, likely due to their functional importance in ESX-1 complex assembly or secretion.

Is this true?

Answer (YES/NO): YES